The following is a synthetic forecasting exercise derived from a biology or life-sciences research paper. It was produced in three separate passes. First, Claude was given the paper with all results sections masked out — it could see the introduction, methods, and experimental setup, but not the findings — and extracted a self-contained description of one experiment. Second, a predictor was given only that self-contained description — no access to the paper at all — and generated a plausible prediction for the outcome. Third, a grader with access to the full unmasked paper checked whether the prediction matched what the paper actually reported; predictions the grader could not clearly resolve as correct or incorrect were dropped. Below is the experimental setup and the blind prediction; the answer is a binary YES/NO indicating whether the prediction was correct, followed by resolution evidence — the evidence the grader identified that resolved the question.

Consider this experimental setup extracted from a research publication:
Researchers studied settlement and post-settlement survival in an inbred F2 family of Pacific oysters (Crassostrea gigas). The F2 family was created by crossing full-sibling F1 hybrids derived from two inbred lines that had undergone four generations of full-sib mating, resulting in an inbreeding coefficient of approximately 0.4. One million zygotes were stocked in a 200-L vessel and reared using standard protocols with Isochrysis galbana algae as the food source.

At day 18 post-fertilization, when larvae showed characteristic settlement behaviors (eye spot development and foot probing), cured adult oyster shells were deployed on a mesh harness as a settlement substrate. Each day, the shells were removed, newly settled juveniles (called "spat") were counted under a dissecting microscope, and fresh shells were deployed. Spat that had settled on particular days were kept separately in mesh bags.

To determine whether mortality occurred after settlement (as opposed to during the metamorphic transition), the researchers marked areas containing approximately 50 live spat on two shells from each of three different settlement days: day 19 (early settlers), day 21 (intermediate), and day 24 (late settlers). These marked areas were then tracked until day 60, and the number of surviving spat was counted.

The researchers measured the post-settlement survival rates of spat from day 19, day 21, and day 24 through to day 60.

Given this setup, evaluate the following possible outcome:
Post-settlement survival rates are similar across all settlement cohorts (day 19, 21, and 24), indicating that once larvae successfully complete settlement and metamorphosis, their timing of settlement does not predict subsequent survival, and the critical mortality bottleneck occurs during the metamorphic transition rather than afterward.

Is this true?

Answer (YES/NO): YES